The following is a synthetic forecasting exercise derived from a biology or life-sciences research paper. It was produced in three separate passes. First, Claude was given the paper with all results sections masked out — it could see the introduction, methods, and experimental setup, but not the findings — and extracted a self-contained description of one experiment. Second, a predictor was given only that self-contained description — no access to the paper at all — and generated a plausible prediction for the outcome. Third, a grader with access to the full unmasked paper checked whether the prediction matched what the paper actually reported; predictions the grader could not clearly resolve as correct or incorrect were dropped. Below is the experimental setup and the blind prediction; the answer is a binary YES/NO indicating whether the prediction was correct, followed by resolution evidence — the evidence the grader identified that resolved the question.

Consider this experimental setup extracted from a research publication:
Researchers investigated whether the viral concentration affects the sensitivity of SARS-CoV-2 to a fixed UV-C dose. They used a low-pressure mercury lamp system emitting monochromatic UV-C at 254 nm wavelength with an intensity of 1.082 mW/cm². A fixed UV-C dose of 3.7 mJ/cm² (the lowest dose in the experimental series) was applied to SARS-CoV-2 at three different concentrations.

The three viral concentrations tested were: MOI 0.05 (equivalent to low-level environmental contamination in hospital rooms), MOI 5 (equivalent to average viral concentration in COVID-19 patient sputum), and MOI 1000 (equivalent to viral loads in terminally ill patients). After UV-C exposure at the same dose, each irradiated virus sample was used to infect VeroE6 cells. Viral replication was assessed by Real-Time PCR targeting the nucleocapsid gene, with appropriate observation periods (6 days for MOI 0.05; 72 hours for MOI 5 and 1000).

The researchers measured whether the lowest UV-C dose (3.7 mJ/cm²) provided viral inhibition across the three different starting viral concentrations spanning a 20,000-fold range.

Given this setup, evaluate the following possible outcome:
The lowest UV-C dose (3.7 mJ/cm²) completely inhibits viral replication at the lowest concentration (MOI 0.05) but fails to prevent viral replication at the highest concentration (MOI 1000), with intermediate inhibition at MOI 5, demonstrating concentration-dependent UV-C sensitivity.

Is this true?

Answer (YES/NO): NO